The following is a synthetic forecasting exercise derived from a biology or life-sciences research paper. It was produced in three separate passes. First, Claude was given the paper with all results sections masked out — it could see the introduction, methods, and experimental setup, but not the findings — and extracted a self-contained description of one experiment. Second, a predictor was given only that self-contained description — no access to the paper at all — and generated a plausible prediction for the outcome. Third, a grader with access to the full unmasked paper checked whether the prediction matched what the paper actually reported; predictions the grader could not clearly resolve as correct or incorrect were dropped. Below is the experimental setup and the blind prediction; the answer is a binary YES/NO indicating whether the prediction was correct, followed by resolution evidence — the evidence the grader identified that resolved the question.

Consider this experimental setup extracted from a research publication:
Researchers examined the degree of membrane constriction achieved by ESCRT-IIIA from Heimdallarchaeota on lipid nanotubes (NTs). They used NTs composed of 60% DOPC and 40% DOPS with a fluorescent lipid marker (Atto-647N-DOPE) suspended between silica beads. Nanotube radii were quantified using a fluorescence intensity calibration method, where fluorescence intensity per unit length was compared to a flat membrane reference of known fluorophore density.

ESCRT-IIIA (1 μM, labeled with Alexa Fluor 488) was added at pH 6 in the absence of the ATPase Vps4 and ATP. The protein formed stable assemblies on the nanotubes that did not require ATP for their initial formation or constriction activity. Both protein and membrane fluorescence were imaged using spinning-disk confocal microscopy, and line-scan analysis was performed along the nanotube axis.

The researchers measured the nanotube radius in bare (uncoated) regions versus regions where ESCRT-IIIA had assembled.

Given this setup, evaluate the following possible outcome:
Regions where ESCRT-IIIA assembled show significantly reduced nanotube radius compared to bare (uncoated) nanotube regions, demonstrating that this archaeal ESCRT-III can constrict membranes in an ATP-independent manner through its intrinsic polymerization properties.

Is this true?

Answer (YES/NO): YES